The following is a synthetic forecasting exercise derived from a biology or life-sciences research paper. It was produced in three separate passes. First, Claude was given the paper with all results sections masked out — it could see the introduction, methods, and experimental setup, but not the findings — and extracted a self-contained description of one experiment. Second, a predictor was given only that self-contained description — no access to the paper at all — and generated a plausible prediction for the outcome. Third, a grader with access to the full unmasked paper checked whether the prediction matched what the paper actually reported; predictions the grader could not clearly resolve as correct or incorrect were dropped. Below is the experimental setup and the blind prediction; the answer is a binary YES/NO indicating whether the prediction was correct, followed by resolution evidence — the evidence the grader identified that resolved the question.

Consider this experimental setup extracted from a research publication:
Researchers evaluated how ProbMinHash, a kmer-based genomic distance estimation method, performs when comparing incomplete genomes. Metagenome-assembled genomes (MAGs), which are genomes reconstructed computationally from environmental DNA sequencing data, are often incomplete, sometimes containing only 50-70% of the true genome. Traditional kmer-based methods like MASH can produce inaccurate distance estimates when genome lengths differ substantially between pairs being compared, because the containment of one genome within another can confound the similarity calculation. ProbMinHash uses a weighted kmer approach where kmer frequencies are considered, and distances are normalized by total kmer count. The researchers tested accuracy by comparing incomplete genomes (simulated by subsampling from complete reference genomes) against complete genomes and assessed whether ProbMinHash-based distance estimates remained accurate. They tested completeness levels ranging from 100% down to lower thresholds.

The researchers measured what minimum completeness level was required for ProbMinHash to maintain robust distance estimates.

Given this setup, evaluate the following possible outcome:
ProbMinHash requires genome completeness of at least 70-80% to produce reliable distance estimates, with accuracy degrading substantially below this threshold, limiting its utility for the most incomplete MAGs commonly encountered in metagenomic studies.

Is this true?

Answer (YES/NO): NO